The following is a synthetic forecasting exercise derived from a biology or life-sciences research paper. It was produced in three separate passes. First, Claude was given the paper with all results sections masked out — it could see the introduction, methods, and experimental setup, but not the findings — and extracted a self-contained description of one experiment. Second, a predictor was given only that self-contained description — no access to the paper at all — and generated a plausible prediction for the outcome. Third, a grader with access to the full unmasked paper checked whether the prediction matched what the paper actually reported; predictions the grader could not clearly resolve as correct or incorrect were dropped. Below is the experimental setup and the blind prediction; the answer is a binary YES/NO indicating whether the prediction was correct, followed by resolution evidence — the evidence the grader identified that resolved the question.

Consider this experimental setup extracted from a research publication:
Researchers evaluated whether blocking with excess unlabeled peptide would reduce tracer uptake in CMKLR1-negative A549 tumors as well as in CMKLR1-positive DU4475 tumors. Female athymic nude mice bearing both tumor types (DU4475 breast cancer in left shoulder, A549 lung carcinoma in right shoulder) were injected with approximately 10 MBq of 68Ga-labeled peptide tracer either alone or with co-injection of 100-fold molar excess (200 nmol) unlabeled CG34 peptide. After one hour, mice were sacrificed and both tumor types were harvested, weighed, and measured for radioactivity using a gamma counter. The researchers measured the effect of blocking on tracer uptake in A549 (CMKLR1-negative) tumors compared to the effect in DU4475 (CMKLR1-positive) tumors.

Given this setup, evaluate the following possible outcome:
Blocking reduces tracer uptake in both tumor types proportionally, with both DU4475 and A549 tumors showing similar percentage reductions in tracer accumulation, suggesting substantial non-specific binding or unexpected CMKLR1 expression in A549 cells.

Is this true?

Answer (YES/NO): NO